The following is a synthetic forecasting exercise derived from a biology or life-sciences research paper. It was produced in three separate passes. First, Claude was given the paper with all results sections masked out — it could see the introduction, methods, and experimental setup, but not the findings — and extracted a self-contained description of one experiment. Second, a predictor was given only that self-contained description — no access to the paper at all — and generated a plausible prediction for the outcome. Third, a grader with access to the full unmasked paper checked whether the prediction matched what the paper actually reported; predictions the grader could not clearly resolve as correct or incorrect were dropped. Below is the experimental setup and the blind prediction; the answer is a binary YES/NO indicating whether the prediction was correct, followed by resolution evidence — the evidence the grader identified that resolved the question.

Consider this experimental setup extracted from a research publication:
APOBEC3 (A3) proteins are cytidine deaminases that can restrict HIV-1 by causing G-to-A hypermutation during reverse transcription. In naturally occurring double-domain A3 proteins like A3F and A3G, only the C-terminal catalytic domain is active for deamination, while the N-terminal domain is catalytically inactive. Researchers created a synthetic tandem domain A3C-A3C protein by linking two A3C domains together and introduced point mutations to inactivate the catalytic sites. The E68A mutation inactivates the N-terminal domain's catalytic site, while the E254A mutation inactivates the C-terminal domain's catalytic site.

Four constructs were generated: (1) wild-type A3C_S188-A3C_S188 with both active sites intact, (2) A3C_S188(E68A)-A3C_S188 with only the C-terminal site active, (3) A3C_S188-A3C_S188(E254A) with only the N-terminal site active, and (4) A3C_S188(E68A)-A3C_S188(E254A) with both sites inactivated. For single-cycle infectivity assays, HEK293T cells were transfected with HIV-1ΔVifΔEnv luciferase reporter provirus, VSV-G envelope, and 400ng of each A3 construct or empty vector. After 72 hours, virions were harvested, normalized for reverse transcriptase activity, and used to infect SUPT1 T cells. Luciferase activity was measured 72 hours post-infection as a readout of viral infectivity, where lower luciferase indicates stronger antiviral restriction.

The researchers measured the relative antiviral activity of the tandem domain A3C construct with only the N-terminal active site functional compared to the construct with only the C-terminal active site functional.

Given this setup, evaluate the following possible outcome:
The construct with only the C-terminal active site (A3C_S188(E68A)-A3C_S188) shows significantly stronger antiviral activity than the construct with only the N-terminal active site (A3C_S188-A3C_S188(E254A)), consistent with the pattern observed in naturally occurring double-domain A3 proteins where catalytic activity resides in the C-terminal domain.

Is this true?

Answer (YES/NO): NO